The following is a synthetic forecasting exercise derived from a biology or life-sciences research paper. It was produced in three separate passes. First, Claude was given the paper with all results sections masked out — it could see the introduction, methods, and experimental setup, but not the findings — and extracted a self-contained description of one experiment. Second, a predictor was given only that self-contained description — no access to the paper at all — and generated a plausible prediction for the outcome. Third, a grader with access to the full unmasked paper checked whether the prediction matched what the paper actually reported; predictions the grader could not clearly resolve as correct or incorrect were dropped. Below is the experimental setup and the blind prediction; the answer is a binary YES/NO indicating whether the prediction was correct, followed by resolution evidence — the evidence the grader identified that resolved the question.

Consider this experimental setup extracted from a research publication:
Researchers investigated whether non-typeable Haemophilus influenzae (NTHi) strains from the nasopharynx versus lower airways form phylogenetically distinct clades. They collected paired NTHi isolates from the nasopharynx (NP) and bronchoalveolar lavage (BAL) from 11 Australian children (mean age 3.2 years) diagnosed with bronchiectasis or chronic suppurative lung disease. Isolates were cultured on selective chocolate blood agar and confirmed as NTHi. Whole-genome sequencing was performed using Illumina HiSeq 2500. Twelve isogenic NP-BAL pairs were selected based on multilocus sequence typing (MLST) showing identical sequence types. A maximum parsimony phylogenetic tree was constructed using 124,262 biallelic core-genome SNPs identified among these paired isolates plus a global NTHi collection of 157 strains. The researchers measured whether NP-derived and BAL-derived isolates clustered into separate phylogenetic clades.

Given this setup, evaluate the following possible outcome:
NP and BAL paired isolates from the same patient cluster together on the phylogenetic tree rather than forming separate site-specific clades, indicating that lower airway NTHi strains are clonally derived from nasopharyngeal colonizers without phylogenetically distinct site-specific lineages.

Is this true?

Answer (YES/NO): YES